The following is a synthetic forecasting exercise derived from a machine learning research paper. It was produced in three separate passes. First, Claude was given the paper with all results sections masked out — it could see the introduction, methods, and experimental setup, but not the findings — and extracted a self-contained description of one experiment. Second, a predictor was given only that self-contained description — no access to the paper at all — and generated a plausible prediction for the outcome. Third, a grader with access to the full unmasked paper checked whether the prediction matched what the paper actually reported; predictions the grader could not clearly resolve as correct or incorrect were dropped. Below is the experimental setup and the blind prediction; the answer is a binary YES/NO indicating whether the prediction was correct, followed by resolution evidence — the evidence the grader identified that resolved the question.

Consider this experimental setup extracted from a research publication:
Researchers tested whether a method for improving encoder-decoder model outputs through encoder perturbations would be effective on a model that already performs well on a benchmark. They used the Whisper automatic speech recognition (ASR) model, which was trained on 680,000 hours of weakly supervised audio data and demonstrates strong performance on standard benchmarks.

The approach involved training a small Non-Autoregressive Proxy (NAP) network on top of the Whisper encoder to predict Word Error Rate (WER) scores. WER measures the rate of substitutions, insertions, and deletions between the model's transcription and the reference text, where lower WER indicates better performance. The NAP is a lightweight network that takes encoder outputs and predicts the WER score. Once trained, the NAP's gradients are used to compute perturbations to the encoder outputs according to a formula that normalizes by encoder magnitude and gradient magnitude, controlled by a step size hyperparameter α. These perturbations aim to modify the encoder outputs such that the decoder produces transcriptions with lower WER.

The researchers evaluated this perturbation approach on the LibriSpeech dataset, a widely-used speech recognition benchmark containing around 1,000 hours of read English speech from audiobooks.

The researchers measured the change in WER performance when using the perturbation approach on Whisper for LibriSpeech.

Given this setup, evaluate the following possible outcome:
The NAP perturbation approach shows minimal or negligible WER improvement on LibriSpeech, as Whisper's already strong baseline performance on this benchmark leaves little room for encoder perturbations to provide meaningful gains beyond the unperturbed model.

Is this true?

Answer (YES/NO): YES